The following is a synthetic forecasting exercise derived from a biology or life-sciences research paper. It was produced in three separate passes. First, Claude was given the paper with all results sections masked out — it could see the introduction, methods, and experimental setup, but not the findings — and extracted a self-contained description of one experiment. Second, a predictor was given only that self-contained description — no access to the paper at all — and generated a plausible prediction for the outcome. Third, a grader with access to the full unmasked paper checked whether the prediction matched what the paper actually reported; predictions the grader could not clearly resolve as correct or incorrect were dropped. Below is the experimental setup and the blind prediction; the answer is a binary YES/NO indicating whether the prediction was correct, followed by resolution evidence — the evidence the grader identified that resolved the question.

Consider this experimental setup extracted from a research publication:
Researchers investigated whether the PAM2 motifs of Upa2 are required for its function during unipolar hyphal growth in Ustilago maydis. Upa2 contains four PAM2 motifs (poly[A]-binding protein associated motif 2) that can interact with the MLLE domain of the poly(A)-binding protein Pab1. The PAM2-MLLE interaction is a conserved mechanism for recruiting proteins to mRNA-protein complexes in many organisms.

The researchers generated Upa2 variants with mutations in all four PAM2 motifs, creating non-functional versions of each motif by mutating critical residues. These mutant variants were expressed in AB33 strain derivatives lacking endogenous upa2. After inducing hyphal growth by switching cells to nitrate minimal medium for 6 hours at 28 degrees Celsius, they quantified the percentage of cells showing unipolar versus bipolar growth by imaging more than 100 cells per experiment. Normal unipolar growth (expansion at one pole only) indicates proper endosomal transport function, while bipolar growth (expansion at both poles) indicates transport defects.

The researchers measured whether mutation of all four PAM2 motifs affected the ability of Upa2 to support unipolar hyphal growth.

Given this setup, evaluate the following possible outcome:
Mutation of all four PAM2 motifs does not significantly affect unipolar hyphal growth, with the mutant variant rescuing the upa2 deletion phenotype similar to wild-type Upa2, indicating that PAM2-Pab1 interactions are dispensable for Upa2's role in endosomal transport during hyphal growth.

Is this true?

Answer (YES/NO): YES